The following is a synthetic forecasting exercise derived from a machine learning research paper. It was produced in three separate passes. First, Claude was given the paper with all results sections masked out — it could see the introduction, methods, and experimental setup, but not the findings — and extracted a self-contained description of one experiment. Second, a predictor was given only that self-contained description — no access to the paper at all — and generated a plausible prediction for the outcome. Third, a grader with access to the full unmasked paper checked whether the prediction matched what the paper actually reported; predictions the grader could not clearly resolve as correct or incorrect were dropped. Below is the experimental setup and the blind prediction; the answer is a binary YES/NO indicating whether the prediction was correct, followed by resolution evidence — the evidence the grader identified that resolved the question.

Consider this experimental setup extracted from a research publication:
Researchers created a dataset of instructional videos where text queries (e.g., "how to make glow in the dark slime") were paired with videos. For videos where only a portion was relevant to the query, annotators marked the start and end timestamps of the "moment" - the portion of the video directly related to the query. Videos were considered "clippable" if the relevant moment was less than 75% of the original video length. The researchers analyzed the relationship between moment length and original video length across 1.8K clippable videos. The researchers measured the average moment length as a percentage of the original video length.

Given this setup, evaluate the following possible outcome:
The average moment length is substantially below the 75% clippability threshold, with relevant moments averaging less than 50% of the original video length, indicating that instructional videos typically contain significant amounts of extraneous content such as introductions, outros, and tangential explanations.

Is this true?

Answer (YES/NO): NO